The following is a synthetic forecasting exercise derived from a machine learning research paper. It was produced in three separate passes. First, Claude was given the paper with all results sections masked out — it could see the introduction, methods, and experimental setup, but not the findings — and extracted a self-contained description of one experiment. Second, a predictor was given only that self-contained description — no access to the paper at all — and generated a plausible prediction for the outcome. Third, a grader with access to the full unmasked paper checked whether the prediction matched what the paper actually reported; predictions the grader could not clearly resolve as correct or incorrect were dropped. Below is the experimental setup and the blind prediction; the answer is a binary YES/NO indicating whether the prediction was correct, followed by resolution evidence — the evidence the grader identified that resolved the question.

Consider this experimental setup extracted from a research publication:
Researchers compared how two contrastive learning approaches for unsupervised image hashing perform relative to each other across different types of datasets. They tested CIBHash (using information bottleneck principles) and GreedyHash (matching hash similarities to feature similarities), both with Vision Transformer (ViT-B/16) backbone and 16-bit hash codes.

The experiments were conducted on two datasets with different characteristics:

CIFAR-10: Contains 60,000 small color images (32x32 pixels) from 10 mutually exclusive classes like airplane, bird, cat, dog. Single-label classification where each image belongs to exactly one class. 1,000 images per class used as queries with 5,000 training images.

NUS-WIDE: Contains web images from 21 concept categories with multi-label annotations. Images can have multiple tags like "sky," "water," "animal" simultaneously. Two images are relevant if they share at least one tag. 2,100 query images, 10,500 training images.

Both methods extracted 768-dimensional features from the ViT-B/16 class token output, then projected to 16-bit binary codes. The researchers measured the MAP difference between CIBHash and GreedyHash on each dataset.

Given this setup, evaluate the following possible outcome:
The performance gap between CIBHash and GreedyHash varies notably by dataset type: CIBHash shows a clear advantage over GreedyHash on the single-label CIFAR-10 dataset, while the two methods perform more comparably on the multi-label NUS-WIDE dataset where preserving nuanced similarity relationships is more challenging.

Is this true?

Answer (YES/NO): NO